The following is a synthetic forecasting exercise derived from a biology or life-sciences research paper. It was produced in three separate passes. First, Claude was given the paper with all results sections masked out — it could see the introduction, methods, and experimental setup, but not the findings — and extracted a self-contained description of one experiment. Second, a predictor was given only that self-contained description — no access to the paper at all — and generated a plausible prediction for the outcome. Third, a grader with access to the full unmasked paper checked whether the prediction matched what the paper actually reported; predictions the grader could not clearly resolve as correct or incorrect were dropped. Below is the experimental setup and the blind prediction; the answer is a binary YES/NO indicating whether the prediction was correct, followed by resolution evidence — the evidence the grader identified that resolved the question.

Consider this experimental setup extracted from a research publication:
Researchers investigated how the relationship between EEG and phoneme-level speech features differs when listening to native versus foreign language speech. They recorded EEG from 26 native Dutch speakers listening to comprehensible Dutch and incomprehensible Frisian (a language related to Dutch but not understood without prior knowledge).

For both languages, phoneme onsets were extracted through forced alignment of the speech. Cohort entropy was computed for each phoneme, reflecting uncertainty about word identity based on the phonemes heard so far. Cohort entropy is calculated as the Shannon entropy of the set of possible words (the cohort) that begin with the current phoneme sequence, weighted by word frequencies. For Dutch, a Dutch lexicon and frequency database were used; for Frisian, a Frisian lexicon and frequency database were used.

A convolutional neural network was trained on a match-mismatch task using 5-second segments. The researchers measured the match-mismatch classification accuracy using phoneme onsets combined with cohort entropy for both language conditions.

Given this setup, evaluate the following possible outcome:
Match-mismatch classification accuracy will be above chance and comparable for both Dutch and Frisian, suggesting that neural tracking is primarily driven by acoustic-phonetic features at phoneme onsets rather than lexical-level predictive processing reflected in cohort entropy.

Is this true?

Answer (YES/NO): NO